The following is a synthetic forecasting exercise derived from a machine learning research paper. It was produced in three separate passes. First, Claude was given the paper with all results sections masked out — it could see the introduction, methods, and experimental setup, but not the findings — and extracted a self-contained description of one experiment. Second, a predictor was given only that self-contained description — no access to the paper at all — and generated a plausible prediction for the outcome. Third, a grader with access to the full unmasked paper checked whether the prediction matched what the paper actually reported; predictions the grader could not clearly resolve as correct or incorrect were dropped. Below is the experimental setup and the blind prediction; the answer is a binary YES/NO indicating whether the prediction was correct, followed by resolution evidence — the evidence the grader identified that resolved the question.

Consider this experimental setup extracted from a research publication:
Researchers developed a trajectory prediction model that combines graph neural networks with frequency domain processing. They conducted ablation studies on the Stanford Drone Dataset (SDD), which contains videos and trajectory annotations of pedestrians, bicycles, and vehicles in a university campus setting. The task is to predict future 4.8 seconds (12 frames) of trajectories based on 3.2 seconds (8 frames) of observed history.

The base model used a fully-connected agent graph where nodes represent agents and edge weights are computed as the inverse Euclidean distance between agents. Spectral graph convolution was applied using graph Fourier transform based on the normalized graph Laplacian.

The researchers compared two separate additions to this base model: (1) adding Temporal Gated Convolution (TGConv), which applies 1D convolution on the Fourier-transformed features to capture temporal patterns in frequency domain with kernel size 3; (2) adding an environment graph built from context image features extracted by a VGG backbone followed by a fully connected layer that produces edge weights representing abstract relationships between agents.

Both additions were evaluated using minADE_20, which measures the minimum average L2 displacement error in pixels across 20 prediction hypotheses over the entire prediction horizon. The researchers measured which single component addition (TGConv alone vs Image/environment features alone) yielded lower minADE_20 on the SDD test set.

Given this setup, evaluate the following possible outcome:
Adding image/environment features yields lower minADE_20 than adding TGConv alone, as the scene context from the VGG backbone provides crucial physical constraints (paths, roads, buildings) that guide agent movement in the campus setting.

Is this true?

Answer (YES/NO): NO